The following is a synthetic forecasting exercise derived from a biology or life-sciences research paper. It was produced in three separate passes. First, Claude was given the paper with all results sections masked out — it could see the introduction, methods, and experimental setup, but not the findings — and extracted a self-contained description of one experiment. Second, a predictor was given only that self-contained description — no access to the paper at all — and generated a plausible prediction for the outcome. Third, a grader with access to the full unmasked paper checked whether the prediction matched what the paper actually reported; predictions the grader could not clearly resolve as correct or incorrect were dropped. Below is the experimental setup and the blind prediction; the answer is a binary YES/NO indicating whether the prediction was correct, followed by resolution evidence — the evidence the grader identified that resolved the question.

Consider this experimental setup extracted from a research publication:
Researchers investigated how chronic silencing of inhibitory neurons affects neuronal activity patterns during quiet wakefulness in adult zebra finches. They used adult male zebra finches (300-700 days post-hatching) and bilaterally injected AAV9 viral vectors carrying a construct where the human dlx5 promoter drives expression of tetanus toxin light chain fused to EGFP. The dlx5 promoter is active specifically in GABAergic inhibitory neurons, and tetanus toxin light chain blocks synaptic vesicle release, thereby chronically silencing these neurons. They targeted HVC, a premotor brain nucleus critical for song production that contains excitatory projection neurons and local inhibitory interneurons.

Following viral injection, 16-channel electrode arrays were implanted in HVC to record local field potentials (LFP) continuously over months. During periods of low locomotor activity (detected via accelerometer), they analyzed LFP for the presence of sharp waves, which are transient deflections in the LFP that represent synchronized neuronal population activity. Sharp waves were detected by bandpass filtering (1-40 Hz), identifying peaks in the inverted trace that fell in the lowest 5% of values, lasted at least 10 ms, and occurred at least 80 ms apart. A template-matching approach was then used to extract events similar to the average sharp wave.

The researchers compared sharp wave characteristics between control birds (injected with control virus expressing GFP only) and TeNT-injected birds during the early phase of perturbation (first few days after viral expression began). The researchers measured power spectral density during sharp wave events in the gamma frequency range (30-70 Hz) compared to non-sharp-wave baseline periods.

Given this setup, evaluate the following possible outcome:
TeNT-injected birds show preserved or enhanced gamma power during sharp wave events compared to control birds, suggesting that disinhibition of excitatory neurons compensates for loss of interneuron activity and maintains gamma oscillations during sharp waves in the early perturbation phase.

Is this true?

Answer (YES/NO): YES